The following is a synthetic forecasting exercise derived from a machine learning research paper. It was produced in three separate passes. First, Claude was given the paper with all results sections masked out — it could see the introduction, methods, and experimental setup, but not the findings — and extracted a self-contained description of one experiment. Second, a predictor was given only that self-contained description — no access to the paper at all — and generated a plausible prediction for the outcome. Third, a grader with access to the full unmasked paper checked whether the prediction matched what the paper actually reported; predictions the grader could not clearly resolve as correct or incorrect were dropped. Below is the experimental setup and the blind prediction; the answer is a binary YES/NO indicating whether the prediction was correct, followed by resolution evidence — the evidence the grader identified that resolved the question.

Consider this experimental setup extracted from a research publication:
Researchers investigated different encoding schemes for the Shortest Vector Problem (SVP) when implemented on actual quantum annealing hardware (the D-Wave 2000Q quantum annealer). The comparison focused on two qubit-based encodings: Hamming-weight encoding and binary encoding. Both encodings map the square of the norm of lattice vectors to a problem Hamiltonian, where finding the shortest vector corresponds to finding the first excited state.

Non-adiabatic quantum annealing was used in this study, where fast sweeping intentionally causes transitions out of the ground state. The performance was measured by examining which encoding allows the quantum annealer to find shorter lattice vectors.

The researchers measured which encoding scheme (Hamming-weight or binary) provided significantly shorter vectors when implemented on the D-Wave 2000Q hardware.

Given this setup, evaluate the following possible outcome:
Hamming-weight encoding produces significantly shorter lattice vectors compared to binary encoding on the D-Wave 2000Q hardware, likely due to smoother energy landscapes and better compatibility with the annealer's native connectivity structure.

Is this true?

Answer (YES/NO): YES